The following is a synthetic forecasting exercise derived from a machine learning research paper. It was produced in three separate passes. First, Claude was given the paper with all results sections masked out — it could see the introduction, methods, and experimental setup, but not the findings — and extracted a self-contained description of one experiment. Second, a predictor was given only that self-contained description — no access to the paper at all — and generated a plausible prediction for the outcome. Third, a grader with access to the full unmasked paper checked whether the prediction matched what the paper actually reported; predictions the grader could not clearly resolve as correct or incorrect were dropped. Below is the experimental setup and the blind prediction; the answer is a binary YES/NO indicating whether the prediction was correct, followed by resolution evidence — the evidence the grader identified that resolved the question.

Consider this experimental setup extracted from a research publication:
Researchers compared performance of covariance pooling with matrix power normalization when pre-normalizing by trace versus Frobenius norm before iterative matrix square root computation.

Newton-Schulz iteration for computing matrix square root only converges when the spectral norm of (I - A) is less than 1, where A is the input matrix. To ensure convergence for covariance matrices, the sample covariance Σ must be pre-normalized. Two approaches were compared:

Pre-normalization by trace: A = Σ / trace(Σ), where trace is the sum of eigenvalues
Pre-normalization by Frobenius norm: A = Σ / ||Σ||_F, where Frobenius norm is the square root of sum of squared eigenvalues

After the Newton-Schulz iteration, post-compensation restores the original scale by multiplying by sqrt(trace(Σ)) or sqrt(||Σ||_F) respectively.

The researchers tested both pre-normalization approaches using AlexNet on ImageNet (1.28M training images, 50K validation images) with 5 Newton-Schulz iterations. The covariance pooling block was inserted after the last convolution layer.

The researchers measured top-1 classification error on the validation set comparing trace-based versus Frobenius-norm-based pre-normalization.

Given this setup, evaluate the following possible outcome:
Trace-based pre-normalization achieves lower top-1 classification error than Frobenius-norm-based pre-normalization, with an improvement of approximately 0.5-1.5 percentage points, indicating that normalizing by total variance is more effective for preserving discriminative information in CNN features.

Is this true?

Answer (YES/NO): NO